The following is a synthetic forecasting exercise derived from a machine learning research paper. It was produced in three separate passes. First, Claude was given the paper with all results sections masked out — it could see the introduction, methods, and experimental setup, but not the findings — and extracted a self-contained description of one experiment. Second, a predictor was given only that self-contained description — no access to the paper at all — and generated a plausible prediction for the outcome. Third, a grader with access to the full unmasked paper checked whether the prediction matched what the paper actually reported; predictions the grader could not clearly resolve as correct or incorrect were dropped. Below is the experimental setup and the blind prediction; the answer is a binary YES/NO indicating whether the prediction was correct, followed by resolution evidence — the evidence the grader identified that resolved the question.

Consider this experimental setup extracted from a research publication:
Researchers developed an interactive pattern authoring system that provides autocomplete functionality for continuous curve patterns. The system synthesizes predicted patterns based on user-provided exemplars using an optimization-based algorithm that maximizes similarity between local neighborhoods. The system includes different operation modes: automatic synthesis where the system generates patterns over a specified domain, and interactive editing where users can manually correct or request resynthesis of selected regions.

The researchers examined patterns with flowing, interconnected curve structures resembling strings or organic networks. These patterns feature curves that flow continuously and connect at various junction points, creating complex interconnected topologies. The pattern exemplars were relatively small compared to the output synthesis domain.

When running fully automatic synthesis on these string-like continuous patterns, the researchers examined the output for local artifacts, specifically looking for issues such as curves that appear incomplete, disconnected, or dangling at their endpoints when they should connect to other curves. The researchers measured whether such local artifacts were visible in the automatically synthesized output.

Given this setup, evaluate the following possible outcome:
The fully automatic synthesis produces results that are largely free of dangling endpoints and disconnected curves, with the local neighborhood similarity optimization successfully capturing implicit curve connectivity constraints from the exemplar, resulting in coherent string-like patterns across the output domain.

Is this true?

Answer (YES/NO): NO